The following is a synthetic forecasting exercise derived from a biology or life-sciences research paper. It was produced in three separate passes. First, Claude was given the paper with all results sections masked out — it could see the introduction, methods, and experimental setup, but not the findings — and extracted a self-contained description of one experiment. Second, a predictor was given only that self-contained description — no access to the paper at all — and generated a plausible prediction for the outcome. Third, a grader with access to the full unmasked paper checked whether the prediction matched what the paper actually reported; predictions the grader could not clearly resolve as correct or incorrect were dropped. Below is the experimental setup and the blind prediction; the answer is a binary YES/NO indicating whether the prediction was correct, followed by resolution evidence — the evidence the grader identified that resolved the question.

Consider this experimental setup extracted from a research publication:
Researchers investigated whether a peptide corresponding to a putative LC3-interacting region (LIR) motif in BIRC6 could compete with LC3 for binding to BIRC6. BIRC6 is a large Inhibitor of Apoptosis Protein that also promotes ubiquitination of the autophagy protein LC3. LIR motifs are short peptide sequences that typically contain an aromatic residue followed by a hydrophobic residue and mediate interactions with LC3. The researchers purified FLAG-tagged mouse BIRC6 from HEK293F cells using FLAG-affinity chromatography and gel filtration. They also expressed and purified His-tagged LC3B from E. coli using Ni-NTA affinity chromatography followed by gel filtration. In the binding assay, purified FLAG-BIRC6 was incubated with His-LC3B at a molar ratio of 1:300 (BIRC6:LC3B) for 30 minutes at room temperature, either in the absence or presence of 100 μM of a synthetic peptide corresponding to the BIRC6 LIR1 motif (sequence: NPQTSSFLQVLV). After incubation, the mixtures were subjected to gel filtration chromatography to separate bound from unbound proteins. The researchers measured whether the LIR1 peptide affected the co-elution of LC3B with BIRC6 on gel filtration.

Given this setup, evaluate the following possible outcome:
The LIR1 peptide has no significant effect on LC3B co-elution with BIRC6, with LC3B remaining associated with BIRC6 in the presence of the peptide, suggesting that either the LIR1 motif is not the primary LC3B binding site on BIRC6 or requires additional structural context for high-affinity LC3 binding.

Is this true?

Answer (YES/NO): NO